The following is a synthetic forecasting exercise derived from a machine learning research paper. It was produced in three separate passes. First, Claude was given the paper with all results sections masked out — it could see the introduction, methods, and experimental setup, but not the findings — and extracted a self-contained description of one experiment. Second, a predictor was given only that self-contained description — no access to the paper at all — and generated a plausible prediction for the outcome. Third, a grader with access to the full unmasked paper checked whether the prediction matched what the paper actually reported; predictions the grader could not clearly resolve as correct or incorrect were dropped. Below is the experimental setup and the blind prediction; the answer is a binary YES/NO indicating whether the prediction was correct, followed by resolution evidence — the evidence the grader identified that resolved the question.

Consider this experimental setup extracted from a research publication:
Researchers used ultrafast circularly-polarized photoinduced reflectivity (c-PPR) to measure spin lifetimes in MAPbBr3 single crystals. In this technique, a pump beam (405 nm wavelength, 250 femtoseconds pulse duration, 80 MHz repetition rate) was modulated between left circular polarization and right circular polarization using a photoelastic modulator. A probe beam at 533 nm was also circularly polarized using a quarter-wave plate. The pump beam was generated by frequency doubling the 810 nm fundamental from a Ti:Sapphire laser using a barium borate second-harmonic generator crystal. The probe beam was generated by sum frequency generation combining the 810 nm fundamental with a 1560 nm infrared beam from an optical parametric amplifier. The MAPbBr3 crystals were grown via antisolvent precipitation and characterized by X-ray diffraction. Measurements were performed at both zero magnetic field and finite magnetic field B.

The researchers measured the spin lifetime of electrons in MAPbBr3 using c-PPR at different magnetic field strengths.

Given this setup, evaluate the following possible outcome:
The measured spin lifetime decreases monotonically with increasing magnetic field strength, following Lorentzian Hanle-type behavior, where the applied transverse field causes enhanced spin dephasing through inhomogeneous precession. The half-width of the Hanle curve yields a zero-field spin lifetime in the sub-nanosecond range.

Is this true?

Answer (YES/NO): NO